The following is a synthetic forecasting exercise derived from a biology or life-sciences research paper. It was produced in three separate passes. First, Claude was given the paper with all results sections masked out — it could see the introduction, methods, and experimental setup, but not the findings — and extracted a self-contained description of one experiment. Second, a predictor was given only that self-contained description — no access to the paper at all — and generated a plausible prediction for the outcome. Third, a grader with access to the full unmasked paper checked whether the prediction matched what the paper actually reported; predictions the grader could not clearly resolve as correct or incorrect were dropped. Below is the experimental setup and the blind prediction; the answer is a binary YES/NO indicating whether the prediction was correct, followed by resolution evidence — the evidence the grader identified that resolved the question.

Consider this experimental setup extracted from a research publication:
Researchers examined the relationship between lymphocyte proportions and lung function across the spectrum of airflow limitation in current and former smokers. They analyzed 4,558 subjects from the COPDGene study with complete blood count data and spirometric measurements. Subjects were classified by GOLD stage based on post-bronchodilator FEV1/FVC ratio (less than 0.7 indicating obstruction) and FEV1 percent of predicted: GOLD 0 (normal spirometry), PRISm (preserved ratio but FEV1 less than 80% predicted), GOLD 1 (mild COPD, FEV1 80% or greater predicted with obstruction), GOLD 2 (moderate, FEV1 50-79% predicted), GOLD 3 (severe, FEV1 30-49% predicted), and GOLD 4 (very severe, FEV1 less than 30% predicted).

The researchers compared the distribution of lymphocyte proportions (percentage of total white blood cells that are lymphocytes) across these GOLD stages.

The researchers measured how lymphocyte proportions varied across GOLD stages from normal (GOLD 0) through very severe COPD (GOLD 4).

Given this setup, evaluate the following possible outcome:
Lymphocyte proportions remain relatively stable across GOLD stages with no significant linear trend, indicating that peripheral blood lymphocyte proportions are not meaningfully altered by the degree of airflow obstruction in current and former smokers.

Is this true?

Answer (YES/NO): NO